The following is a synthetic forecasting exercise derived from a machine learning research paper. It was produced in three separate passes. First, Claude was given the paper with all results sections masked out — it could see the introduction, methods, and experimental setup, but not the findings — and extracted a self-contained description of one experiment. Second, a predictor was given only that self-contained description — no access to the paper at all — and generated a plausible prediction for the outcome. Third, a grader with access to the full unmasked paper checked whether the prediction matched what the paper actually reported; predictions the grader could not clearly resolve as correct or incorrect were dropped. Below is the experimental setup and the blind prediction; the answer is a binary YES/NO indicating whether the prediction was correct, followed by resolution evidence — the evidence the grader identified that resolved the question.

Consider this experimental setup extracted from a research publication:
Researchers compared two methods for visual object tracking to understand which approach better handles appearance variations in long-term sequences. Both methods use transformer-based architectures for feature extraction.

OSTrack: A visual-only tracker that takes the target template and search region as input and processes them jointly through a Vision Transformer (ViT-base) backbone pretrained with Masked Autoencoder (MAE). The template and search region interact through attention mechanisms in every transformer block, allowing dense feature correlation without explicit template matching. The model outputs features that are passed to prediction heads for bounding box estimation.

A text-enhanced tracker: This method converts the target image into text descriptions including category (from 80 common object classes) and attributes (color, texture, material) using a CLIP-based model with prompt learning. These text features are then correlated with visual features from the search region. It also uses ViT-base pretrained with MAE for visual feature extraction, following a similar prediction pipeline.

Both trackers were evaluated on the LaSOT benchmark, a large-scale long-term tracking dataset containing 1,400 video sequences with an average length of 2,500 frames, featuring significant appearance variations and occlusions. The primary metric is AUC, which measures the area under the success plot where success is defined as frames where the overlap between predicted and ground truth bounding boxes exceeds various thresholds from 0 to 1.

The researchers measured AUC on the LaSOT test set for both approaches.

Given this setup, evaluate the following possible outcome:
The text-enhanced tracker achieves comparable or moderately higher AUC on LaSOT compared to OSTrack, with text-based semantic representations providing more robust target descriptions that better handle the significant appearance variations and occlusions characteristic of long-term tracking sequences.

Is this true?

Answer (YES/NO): NO